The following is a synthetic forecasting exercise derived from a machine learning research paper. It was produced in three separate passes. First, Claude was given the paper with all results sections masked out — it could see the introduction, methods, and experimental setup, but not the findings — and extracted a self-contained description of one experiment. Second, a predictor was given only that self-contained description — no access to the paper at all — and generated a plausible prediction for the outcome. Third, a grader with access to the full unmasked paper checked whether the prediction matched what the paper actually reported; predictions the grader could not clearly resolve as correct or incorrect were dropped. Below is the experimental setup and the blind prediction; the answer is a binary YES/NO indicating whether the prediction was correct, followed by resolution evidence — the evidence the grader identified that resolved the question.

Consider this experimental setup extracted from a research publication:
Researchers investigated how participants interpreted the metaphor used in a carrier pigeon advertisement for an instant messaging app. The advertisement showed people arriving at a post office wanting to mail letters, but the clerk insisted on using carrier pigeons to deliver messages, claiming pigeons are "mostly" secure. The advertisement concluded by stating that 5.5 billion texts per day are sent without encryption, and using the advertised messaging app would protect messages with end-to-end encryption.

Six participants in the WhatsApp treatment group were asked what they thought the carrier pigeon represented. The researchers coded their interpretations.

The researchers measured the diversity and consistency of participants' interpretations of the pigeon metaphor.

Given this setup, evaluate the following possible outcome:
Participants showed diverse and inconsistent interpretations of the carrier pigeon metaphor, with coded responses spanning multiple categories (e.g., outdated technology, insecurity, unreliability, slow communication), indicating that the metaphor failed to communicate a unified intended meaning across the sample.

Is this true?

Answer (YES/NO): NO